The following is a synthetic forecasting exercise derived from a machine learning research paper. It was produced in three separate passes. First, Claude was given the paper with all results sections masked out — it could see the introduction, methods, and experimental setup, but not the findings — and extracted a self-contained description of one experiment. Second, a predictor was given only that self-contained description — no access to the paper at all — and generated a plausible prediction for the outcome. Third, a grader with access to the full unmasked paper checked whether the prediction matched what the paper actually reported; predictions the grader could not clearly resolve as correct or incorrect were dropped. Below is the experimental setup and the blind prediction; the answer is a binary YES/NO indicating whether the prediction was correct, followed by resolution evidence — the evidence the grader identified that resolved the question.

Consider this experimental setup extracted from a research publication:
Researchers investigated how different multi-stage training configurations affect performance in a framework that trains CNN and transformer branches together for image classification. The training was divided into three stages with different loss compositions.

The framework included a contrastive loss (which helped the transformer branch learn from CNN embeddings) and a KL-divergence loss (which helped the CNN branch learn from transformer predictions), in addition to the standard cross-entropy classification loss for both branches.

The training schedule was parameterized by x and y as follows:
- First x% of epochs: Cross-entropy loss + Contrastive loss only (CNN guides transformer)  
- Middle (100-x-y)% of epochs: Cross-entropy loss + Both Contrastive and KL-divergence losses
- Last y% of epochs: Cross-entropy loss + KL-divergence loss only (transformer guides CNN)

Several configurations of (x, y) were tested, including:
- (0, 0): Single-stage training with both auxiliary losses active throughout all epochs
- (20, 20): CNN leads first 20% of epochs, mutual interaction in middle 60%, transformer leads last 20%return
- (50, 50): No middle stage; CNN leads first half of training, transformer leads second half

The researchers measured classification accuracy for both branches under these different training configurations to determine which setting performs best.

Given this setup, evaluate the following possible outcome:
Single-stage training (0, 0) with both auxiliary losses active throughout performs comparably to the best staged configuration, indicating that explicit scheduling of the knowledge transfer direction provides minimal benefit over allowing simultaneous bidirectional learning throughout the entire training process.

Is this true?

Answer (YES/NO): YES